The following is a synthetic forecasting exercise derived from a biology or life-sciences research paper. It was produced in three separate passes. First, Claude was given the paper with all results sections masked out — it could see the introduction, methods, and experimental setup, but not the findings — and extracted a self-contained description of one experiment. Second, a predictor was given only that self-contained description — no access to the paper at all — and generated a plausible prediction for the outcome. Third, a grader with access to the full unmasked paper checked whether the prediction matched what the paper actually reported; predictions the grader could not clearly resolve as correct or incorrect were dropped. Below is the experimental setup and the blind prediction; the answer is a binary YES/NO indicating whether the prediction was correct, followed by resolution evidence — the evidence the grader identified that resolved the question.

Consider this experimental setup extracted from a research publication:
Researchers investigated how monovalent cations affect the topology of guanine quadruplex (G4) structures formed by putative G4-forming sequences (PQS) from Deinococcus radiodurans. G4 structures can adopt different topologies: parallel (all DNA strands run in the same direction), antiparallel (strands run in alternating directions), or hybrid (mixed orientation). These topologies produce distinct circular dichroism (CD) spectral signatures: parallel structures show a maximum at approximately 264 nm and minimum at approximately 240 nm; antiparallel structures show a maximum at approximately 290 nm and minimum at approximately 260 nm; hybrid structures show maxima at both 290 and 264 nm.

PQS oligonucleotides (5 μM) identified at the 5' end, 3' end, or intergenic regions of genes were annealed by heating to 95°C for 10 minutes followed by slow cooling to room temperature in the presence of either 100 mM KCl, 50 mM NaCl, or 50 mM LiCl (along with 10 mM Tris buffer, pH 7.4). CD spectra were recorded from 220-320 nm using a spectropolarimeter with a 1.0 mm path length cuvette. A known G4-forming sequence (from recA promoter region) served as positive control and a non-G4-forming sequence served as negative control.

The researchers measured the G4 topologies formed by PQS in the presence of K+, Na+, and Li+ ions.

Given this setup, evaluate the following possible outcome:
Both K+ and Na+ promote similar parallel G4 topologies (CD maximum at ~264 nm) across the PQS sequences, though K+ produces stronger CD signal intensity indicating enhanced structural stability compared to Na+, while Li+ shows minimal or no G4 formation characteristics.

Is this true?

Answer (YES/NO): NO